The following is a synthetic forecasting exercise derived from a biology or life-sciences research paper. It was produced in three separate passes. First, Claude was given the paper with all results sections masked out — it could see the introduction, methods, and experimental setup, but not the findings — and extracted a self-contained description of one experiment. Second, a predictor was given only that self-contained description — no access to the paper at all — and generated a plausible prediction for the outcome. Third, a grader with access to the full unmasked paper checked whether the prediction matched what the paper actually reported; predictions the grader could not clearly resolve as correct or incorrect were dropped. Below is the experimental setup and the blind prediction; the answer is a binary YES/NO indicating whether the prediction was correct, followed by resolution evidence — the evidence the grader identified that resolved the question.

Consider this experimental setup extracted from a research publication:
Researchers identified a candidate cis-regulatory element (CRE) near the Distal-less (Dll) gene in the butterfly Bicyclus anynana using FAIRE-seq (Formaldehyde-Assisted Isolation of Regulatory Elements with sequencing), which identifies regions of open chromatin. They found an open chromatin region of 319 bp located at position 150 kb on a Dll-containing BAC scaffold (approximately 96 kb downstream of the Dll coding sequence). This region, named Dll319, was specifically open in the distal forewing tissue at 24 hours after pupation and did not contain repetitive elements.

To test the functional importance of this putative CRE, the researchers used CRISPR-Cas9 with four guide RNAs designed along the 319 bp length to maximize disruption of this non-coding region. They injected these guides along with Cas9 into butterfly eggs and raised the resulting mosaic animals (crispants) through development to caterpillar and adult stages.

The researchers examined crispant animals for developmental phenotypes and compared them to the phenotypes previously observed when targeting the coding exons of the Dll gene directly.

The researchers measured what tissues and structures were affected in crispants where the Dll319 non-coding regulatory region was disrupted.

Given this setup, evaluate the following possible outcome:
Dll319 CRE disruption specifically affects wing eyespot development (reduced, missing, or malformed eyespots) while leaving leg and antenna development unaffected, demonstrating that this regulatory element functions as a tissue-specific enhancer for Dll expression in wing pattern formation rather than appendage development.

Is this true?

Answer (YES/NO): NO